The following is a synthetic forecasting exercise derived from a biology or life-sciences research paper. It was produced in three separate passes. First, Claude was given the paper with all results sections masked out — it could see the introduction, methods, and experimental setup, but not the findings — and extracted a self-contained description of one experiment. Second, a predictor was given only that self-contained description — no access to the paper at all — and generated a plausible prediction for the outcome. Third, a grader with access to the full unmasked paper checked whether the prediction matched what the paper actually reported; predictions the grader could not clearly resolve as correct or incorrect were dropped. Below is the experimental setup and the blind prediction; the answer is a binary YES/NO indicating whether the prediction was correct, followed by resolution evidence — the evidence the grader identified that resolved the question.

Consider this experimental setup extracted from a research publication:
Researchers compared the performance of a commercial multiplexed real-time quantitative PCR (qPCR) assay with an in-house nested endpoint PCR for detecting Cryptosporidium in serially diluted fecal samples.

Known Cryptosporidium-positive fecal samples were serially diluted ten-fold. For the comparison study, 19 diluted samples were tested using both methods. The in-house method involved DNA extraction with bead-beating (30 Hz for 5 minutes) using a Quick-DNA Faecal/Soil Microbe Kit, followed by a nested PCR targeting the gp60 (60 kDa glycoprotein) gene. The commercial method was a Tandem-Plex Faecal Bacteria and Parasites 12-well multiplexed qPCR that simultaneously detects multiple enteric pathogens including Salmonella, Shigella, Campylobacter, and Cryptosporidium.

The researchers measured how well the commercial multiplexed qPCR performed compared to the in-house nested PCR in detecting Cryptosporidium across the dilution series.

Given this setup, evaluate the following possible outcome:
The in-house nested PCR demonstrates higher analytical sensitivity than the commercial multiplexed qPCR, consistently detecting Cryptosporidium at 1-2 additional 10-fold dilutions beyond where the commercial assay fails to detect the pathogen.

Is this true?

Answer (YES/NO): NO